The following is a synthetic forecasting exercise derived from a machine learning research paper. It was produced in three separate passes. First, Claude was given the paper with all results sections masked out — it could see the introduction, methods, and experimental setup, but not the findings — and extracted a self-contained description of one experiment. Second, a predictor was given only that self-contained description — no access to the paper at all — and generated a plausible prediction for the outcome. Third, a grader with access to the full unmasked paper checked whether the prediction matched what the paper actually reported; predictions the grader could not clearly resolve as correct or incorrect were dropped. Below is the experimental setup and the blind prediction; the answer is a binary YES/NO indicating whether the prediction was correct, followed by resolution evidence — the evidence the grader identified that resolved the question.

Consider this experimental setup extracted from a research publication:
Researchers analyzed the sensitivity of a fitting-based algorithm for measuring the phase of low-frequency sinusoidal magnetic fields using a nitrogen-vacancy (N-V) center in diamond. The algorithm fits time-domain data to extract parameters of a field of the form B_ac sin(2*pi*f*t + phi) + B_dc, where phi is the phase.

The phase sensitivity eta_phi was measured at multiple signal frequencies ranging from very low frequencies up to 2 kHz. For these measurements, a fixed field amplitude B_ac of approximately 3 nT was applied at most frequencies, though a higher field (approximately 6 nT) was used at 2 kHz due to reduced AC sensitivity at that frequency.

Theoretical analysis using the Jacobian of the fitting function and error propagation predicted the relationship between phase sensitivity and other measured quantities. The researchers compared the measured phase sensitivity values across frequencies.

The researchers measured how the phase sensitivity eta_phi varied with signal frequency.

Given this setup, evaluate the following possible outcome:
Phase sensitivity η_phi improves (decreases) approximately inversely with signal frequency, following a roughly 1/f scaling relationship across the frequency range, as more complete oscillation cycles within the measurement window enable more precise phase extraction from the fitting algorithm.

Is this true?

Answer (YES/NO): NO